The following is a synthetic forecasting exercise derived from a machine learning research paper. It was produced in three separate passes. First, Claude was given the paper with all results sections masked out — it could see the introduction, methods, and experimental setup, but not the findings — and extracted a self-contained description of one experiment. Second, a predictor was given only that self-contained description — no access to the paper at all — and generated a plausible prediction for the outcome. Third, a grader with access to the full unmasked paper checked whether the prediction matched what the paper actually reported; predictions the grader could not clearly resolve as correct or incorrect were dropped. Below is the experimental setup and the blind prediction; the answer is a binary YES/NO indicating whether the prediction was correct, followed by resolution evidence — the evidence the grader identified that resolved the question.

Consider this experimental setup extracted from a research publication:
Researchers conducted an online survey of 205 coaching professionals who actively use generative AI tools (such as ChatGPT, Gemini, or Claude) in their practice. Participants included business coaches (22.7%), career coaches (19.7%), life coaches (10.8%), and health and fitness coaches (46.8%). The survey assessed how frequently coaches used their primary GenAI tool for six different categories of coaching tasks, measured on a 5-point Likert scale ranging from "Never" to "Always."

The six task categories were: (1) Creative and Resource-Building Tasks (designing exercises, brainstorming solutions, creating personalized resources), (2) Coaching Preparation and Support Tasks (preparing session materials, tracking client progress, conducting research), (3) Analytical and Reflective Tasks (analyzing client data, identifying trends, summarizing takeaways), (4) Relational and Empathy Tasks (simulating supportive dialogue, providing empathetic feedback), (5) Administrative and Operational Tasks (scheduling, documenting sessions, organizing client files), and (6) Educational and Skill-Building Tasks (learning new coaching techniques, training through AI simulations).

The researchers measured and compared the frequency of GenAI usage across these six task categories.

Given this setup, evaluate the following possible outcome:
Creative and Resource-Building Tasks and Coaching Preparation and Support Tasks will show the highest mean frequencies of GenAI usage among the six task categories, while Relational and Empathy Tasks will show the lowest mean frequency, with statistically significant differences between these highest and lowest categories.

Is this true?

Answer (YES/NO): NO